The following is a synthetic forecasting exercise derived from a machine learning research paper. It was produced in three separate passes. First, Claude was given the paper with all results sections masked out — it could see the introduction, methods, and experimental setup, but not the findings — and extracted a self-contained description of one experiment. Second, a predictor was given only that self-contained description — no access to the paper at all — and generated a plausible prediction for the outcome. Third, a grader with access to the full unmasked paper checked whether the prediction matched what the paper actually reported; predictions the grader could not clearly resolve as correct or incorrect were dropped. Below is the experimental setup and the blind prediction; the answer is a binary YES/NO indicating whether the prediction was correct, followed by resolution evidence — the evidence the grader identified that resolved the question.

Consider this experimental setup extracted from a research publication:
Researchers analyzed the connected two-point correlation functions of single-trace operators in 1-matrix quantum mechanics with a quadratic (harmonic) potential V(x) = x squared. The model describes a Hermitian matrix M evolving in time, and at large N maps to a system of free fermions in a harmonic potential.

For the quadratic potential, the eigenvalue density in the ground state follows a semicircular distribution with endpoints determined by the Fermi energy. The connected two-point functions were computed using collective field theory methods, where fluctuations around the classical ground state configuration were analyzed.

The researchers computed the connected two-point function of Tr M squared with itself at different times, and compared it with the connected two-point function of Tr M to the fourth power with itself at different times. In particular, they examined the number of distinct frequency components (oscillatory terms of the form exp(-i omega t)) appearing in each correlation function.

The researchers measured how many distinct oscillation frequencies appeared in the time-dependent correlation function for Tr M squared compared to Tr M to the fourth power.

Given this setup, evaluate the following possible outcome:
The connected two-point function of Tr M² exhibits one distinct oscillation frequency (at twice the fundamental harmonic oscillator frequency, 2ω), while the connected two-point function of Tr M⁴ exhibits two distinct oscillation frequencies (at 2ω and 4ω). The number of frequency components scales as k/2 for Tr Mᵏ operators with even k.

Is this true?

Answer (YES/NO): NO